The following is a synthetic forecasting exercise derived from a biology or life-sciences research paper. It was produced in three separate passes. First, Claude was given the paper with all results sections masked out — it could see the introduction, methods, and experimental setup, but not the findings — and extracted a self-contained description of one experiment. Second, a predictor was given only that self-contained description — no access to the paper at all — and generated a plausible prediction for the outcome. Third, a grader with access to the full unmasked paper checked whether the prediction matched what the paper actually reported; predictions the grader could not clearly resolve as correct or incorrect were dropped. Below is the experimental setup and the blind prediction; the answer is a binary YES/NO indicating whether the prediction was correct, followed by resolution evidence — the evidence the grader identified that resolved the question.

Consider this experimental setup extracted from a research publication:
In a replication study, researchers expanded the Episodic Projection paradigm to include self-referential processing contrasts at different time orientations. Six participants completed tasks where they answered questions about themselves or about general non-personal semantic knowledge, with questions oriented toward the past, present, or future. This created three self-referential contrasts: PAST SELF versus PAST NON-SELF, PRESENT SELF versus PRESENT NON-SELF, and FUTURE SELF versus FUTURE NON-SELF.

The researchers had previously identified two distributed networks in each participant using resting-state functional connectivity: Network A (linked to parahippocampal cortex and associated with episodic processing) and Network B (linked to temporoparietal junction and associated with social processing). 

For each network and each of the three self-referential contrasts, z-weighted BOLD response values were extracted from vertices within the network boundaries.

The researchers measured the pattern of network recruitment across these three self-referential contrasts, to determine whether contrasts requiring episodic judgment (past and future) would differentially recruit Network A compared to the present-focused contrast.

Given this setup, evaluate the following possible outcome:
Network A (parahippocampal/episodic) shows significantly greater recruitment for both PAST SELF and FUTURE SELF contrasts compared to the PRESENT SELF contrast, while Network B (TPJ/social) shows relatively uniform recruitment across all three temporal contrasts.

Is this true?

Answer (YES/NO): NO